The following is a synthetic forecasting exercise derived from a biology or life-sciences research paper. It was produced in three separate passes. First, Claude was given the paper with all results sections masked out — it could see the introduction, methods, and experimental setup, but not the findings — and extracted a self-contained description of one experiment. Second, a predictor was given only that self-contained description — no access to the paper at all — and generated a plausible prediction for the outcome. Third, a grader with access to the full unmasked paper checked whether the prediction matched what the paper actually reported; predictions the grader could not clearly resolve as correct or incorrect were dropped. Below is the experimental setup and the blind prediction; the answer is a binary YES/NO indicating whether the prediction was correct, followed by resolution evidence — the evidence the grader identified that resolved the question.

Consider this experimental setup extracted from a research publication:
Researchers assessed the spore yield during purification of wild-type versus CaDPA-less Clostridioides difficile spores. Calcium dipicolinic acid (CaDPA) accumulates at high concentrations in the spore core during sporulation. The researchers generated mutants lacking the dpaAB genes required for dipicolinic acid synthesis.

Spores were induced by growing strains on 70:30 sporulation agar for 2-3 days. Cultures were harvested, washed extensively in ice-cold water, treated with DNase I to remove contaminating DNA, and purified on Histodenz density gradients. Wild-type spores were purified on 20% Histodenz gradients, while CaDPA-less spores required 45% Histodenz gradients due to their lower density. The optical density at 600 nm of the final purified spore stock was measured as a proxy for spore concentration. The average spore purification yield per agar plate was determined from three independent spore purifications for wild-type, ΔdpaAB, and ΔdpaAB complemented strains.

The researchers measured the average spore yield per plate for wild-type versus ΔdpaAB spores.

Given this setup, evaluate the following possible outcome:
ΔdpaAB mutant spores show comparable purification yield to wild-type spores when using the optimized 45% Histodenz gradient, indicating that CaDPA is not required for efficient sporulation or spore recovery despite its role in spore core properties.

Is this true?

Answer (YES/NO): NO